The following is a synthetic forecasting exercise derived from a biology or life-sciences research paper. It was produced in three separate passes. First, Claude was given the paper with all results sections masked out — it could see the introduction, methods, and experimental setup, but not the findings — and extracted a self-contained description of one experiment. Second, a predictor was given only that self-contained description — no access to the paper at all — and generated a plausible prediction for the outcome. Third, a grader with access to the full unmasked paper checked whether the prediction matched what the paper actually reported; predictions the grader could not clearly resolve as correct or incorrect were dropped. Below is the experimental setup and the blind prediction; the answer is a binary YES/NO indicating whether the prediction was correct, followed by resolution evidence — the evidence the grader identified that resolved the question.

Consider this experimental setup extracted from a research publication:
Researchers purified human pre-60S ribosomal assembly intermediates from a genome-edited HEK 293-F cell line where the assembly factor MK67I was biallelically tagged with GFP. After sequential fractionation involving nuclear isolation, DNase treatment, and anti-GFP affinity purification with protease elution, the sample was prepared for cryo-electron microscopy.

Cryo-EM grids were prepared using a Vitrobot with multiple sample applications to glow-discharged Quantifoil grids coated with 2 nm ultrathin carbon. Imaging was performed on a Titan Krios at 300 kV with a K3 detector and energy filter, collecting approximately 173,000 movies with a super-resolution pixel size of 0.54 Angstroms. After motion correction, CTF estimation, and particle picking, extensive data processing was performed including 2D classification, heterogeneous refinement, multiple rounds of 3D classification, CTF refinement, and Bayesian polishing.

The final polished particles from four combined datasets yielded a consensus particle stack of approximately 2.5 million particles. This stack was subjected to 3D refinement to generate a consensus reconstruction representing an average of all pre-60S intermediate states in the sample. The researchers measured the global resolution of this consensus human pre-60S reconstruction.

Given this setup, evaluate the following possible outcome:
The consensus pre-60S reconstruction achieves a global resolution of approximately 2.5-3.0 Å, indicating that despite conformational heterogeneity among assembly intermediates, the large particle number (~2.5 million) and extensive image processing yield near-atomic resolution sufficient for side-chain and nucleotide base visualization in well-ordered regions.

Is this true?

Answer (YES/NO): NO